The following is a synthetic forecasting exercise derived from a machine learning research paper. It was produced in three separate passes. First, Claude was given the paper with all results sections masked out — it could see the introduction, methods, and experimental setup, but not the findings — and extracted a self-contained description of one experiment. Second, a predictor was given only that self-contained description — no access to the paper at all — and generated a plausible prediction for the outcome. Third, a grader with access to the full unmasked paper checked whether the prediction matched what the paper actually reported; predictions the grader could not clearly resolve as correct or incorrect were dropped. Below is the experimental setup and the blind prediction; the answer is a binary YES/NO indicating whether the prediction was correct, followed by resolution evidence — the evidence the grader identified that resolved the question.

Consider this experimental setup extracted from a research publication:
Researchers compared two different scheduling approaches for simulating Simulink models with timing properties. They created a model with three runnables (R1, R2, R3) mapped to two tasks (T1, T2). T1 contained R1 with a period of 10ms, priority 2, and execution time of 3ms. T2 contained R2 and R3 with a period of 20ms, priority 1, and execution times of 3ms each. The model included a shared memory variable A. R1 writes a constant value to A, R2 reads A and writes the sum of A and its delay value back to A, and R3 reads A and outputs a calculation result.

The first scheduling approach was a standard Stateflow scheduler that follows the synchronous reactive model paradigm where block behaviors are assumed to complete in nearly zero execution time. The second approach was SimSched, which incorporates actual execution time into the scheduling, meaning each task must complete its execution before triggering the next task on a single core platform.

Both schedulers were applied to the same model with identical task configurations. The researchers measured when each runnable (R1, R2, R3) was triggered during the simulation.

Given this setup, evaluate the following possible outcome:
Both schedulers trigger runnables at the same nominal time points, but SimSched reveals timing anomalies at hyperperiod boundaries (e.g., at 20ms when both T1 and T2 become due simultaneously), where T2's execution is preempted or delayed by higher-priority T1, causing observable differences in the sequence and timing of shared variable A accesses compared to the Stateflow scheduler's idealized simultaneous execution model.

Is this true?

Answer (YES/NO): NO